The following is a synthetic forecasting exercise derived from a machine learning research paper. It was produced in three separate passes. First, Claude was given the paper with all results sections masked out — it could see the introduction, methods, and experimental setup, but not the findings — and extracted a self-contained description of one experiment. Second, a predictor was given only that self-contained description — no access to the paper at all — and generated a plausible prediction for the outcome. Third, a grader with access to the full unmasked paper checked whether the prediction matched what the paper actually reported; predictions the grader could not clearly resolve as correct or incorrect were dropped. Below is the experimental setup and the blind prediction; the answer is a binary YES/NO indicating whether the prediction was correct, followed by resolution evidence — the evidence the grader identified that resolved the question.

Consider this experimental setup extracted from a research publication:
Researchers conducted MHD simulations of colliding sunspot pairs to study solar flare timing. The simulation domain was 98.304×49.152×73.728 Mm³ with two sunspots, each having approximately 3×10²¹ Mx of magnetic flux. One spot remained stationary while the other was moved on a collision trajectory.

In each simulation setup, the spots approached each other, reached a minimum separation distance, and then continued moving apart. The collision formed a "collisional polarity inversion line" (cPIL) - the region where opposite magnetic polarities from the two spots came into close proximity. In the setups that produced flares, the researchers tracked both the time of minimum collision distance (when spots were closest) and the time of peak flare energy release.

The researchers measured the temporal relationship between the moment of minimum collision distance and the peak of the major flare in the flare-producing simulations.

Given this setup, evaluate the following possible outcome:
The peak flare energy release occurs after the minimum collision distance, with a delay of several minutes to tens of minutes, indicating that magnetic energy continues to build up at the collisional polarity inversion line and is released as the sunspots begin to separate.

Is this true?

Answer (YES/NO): NO